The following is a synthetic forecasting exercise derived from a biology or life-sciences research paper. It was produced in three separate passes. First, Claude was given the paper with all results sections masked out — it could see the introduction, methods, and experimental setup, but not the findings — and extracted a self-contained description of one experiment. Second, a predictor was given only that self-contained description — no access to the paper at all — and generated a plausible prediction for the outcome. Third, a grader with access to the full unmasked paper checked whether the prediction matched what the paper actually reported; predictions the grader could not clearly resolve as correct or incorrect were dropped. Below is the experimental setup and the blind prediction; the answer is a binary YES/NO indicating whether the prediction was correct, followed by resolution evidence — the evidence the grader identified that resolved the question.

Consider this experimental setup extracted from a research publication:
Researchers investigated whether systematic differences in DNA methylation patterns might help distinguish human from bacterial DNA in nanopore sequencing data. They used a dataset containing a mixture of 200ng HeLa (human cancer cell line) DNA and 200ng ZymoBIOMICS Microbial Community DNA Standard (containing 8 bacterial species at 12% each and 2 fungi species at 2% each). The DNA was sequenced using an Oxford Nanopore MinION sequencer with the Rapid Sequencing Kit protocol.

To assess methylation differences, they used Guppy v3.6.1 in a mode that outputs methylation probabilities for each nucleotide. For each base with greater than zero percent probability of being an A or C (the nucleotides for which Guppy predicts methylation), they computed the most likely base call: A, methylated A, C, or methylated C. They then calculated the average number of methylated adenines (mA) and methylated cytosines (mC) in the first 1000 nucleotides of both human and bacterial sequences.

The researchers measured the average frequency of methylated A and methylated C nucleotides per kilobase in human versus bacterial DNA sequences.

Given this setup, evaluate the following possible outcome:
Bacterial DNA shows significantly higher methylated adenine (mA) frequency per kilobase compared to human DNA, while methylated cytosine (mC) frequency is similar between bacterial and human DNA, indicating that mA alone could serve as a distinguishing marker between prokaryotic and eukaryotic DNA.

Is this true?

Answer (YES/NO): NO